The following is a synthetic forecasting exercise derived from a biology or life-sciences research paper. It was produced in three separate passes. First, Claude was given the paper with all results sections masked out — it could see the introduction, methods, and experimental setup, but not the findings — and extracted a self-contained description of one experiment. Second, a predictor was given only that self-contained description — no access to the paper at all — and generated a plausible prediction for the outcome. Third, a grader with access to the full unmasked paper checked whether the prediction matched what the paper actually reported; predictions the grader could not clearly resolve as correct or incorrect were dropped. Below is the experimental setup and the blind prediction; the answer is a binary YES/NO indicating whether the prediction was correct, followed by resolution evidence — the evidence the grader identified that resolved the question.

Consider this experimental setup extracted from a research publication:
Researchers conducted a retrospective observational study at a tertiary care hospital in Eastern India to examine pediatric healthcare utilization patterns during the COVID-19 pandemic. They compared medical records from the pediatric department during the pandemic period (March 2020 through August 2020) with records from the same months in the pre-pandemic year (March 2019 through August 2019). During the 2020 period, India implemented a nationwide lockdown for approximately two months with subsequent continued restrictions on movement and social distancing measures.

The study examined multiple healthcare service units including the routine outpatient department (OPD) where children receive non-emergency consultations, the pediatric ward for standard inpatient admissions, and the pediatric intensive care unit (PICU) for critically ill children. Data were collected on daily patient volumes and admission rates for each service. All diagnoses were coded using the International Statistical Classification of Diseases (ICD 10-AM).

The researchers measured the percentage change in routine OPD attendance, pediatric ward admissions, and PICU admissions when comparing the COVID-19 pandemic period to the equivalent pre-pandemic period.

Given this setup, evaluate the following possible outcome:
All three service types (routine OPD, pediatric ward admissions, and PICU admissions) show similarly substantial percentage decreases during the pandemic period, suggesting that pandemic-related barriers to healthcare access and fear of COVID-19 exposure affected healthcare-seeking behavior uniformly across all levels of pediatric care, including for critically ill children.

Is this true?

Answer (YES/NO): NO